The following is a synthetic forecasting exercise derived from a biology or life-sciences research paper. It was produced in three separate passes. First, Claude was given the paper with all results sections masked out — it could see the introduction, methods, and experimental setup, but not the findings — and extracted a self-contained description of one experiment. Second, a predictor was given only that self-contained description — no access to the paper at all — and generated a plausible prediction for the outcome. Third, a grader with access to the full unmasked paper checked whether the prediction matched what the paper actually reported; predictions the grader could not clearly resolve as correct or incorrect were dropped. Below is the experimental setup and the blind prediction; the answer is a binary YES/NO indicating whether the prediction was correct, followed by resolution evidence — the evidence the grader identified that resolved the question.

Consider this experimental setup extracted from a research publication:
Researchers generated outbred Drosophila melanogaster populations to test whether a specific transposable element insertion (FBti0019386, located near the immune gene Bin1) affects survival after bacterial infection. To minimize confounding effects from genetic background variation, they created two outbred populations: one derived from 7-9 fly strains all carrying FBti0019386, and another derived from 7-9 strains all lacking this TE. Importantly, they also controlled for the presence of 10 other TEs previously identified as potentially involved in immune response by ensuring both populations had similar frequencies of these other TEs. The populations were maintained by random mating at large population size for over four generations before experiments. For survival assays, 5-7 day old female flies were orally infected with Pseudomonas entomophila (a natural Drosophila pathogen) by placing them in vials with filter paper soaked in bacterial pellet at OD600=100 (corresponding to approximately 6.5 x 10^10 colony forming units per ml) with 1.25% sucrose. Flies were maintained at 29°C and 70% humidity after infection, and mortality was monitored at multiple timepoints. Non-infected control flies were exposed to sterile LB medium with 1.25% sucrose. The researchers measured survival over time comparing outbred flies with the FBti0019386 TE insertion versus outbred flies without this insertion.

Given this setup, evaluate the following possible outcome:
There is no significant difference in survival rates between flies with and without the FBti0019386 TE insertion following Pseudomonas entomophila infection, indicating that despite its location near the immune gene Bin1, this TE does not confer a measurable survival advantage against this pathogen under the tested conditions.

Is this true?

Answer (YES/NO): NO